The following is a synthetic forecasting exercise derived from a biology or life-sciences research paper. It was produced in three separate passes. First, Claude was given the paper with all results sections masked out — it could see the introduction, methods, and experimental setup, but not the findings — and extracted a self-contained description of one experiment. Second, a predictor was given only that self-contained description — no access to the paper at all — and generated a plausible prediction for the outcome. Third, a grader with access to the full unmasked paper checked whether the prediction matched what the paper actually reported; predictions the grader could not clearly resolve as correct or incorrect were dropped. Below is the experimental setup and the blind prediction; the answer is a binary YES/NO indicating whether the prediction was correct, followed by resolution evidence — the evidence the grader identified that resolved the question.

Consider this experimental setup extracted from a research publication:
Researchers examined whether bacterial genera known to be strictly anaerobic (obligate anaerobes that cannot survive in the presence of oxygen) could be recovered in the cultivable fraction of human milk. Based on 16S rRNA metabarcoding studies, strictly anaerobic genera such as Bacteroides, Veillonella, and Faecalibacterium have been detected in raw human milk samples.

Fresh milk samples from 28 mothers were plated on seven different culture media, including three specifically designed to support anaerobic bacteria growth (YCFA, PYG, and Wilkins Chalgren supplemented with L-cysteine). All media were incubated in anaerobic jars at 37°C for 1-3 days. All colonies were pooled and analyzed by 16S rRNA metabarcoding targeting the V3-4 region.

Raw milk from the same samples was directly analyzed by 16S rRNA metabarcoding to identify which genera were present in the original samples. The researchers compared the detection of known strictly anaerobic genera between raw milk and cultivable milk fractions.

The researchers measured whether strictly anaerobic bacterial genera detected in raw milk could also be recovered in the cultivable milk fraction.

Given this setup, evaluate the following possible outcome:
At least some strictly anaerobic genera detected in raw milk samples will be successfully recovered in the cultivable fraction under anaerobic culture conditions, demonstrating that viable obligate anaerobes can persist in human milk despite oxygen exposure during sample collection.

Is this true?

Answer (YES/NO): YES